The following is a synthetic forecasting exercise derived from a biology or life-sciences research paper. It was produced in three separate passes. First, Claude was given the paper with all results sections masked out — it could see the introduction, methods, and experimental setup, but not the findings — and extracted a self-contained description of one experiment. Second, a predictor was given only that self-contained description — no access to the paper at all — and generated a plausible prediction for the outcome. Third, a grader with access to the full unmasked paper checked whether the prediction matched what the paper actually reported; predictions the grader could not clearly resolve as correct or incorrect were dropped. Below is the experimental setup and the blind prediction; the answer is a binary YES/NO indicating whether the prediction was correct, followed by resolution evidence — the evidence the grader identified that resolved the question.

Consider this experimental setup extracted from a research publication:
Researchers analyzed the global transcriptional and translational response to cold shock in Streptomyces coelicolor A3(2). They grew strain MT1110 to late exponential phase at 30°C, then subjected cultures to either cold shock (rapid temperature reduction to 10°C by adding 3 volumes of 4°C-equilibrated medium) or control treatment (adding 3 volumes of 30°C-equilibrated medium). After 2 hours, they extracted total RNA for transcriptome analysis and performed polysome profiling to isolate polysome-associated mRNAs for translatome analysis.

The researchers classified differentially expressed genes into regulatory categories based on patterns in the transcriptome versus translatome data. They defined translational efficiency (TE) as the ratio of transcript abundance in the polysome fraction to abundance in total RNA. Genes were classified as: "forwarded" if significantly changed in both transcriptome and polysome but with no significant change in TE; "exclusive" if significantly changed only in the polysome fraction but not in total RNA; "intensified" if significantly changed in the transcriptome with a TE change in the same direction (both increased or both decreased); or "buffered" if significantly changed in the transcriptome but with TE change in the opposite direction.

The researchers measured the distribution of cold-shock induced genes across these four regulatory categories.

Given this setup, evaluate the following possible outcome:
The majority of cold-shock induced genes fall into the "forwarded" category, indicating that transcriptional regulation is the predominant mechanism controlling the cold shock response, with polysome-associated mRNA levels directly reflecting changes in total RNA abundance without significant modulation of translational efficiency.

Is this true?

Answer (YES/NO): YES